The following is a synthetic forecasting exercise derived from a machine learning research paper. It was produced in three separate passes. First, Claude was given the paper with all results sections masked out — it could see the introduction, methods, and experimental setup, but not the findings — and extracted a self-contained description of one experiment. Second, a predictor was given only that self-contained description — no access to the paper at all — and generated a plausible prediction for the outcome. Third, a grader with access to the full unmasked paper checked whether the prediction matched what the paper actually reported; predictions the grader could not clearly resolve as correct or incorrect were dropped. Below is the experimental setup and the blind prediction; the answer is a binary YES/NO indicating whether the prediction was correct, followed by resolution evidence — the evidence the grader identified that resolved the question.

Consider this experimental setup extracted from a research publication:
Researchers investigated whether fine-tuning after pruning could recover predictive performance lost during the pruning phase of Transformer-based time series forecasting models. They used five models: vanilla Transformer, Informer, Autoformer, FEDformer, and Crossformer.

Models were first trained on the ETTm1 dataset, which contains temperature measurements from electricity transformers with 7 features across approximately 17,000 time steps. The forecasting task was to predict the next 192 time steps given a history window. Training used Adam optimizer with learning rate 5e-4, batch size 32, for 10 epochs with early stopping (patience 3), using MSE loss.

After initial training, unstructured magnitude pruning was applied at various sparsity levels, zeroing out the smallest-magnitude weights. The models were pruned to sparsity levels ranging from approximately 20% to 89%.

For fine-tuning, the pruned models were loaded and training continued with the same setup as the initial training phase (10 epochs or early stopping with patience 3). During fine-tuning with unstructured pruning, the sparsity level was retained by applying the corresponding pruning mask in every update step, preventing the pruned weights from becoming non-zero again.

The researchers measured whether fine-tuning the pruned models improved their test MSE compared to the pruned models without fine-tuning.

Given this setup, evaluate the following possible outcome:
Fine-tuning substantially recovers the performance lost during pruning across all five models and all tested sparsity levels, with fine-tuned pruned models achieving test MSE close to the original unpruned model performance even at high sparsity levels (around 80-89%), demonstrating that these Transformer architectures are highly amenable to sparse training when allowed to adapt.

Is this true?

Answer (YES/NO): NO